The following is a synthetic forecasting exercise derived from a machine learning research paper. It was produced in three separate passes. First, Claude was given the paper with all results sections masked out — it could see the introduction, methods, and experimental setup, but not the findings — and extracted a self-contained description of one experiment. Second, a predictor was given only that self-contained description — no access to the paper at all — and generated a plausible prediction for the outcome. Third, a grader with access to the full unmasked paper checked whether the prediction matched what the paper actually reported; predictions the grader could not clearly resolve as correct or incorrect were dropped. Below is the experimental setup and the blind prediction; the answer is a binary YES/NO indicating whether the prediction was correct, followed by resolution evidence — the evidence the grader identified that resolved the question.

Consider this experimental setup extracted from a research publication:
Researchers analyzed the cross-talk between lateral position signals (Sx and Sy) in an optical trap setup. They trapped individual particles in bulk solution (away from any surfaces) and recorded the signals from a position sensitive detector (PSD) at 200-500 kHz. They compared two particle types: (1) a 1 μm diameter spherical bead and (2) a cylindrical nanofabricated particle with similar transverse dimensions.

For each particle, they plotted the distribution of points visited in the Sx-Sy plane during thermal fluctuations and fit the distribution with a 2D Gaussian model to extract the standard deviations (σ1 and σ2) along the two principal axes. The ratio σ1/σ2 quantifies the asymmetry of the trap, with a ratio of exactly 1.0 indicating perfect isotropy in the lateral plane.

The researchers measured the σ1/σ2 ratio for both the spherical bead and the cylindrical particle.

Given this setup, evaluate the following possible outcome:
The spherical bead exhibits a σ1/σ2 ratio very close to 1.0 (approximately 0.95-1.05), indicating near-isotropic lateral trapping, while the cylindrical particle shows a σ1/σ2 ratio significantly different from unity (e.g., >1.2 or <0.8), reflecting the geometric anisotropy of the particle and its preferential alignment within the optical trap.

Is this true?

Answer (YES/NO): NO